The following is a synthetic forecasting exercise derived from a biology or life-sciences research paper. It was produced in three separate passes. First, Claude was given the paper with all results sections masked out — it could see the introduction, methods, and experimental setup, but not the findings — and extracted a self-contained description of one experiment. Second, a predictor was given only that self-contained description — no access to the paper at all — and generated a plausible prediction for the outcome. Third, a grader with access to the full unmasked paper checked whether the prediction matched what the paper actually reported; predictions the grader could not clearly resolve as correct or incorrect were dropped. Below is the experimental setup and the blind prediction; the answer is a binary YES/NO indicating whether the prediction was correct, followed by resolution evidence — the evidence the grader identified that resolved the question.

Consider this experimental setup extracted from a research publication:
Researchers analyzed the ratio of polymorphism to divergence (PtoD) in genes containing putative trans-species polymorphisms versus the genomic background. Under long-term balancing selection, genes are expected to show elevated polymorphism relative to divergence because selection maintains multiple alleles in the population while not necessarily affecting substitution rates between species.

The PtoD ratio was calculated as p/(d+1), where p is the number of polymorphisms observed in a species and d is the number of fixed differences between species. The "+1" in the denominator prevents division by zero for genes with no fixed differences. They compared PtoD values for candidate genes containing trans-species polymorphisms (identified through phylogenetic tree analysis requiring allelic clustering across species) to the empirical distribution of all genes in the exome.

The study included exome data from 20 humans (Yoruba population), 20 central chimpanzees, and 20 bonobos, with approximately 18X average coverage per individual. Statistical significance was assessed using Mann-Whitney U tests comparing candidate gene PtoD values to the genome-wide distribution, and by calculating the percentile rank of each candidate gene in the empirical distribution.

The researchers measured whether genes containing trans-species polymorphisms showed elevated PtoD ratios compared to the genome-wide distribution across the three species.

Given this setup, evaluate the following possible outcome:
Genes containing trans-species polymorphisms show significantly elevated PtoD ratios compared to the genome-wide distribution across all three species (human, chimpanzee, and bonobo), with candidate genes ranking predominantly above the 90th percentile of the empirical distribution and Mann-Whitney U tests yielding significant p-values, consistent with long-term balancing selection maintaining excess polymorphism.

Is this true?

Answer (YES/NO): NO